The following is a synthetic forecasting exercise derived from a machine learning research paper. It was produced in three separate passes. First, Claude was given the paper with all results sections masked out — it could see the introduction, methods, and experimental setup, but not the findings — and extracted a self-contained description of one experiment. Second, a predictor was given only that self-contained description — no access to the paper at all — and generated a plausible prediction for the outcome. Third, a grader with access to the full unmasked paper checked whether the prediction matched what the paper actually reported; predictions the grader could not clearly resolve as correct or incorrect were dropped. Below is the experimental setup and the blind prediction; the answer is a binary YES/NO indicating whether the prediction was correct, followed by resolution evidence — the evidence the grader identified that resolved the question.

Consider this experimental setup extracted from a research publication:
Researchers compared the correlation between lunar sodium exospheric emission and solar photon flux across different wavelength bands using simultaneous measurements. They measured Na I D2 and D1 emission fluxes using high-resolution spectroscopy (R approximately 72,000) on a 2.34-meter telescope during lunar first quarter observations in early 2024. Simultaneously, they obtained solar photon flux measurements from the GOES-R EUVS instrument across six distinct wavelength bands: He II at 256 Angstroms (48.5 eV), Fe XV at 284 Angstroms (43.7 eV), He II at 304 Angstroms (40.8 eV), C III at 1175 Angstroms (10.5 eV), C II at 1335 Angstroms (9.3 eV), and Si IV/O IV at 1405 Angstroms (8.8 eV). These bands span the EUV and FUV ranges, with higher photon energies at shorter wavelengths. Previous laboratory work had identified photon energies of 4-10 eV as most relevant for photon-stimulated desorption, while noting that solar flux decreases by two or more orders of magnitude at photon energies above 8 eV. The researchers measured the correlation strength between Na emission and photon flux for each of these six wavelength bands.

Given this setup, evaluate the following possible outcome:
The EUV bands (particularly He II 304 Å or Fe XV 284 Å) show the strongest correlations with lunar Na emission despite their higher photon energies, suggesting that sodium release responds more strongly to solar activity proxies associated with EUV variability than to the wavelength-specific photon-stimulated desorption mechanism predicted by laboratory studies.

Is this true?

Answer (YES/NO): NO